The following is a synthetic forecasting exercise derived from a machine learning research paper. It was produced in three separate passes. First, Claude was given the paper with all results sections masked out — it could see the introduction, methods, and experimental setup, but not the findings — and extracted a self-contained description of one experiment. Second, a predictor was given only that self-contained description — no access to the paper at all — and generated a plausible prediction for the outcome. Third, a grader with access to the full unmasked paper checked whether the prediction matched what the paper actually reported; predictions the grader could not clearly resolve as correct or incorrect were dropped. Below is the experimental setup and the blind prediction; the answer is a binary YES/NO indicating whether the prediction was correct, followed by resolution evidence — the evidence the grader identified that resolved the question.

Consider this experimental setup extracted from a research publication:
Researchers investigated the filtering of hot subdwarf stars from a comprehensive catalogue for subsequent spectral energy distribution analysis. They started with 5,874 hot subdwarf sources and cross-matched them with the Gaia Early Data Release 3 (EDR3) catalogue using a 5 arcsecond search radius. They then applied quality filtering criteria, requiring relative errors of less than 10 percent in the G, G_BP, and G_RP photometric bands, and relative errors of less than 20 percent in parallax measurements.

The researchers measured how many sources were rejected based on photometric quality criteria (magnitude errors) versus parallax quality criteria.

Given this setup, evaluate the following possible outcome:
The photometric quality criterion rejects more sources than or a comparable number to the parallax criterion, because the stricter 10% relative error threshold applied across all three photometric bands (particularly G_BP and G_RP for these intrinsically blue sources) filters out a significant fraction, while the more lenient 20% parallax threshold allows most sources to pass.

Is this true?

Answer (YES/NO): NO